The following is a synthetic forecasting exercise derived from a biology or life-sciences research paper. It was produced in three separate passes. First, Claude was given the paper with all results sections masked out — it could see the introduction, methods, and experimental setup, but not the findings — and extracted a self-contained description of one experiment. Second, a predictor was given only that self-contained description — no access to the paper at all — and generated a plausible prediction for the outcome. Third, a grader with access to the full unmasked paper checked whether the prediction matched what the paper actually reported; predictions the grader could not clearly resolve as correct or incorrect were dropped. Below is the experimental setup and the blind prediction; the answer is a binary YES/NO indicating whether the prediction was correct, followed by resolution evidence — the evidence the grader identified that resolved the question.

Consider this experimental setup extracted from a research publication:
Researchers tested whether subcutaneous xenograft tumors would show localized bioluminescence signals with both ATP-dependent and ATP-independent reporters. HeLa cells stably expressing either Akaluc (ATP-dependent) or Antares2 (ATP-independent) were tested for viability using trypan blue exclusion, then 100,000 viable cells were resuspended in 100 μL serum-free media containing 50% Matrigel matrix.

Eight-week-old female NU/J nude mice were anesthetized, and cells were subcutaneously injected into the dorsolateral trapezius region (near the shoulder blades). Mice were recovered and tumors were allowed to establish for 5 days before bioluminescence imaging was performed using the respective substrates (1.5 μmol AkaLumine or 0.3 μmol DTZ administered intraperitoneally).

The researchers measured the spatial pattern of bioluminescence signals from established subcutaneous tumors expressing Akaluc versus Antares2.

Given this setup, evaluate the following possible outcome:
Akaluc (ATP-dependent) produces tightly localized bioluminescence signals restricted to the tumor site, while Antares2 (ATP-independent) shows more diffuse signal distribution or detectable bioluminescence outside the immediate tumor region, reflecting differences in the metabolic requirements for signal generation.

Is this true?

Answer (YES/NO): NO